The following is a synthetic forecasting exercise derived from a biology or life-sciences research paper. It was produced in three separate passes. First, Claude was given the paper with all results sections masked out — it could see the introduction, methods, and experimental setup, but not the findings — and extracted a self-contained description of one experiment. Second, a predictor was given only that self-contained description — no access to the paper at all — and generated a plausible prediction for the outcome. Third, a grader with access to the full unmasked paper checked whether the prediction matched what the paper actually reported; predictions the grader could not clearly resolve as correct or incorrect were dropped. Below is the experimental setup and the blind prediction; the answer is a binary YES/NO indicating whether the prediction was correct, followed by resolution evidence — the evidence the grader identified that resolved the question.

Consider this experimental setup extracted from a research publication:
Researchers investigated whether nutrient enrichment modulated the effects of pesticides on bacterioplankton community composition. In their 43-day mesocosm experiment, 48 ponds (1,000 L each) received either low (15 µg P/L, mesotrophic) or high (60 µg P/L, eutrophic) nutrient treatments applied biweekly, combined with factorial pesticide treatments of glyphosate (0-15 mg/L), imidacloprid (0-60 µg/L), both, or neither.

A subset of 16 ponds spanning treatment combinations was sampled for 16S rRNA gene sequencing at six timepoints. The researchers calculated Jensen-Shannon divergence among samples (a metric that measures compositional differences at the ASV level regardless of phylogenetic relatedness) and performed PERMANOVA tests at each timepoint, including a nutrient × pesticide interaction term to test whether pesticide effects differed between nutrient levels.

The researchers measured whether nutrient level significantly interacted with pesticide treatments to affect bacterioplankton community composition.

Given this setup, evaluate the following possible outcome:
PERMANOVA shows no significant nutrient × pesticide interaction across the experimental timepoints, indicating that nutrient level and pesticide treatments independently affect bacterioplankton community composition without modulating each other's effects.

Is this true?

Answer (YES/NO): NO